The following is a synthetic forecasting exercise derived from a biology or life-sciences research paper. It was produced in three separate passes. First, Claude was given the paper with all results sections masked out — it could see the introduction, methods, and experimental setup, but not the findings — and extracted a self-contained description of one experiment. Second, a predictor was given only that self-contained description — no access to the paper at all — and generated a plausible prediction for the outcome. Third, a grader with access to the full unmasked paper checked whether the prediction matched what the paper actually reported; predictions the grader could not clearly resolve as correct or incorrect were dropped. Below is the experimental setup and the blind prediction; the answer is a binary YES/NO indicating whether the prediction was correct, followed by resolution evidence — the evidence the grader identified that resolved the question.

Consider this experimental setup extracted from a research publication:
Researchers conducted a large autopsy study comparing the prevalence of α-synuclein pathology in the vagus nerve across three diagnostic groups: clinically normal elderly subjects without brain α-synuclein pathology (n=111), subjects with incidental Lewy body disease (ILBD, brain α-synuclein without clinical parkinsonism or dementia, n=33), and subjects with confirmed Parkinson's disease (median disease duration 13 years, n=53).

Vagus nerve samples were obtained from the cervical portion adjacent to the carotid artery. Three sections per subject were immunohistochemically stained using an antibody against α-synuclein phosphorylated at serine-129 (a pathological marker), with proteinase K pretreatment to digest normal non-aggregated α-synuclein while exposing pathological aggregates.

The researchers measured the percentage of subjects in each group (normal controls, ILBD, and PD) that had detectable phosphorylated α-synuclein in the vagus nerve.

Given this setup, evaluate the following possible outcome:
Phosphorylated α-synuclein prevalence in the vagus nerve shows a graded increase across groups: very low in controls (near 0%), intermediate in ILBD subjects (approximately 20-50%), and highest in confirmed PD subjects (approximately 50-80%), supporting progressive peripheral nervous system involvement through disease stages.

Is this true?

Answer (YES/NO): NO